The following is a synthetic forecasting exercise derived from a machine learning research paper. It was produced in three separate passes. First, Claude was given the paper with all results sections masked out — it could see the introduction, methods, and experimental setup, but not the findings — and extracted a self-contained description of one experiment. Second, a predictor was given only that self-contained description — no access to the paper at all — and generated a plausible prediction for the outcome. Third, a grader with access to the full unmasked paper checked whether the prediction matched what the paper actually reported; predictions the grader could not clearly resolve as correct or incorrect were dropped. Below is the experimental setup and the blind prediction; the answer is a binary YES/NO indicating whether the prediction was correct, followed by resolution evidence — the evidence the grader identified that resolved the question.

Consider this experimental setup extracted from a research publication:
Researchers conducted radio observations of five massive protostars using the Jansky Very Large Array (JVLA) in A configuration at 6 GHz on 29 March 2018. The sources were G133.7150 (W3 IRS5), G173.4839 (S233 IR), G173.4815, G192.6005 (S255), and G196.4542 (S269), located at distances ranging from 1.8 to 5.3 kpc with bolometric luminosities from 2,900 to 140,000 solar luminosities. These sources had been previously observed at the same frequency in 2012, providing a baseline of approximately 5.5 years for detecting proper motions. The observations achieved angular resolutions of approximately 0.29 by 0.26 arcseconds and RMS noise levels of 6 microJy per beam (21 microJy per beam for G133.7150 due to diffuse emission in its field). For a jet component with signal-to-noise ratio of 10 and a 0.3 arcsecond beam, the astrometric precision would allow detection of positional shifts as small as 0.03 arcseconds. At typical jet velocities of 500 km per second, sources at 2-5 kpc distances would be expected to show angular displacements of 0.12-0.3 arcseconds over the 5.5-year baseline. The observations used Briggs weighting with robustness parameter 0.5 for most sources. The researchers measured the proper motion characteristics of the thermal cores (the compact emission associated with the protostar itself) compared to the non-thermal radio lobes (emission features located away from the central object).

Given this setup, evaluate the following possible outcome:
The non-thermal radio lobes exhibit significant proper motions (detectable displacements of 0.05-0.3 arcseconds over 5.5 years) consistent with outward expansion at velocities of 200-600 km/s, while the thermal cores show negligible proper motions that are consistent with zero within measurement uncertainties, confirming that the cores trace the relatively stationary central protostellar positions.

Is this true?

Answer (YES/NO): YES